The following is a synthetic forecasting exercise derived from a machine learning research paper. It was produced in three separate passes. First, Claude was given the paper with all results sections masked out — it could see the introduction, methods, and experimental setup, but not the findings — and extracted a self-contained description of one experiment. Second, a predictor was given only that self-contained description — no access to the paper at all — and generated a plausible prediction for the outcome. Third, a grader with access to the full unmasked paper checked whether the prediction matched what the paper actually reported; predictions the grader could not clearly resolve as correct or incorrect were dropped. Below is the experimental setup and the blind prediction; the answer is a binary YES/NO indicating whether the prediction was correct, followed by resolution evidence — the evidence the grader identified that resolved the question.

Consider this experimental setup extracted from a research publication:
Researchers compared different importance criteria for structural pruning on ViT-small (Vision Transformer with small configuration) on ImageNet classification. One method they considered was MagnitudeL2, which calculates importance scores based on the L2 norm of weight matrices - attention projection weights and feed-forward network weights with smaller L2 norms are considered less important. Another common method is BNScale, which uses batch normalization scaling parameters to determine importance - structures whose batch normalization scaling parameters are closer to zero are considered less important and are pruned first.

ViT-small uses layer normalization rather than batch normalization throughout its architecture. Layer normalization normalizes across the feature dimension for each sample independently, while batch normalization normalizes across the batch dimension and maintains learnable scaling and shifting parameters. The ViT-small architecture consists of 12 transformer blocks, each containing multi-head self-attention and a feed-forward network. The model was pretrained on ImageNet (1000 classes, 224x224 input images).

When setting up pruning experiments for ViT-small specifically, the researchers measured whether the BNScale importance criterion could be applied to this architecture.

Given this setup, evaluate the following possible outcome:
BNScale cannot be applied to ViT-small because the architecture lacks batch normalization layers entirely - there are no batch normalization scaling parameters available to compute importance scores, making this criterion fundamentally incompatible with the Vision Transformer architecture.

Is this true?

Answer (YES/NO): YES